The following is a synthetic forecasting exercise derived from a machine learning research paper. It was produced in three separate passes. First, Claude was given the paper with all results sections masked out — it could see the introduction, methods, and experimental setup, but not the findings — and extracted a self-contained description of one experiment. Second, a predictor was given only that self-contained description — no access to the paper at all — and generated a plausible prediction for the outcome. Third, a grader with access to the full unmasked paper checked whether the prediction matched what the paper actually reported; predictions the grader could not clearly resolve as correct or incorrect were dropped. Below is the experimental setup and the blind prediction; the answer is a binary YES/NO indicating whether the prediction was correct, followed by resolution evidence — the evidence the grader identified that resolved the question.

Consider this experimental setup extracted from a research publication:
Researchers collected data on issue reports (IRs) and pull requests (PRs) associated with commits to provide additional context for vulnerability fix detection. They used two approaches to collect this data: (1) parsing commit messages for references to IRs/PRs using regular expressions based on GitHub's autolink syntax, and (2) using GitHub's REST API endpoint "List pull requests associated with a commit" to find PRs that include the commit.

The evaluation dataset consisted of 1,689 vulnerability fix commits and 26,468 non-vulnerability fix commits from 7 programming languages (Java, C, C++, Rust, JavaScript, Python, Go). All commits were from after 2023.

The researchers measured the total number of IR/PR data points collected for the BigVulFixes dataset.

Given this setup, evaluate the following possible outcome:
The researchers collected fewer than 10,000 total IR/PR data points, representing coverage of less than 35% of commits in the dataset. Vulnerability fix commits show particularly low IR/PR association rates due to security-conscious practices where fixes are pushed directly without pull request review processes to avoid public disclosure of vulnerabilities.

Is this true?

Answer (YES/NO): NO